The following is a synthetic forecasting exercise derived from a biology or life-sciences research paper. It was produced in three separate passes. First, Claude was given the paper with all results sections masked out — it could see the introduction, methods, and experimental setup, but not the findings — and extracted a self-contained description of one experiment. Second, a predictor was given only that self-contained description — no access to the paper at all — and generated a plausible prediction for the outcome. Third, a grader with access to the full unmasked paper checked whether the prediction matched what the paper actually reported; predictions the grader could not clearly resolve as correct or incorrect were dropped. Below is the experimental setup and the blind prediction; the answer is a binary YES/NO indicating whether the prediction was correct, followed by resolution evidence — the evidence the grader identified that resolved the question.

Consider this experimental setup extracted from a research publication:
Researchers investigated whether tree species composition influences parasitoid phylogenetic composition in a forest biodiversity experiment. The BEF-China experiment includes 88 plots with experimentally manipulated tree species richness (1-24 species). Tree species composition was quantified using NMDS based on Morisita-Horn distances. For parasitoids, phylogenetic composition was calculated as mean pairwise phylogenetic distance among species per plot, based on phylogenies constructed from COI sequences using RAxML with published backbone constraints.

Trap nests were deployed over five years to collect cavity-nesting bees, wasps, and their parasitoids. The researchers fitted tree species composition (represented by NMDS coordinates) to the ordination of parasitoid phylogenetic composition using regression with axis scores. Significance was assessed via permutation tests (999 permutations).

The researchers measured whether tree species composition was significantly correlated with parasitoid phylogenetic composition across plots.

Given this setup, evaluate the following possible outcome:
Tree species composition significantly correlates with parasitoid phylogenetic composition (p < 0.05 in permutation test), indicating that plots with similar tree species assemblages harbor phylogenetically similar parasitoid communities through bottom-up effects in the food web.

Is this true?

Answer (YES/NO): YES